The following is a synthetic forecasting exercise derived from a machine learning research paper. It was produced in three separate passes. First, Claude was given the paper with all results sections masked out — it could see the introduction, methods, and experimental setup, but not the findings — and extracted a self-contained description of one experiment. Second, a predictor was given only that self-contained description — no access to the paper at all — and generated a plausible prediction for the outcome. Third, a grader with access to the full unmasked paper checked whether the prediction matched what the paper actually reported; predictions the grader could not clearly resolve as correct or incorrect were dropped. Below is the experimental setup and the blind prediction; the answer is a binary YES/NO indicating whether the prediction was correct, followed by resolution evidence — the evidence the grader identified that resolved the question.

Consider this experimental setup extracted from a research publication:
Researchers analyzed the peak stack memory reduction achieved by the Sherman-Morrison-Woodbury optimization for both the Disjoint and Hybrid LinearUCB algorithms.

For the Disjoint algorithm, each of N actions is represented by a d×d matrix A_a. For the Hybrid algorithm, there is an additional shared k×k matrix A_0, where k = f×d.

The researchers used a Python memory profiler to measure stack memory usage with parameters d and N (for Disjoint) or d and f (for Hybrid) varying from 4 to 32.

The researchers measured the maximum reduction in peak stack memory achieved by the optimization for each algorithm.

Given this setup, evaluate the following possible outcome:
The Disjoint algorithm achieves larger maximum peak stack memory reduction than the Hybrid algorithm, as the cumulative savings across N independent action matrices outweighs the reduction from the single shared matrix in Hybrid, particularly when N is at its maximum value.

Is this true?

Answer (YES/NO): NO